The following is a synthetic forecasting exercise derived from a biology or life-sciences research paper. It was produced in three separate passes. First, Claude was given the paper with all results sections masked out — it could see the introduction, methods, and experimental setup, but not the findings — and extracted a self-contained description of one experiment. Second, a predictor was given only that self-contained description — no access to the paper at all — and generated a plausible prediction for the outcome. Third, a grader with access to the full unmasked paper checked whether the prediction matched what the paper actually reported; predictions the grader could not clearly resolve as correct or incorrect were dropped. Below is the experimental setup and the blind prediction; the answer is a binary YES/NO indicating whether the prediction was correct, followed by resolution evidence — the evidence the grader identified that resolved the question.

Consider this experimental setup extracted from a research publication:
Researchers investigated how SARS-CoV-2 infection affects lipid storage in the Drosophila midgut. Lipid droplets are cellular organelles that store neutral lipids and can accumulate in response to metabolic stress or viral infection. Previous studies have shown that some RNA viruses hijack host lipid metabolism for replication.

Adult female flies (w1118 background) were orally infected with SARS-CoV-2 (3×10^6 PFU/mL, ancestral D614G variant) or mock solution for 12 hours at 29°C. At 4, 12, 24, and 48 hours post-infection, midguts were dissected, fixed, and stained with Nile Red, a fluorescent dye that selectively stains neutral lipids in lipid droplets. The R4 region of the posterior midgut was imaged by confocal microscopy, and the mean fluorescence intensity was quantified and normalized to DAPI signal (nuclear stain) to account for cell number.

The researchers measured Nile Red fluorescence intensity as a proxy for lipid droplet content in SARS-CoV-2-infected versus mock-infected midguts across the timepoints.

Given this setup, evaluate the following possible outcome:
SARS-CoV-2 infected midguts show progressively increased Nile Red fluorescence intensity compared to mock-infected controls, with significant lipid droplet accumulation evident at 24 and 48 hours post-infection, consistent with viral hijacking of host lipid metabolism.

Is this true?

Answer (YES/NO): NO